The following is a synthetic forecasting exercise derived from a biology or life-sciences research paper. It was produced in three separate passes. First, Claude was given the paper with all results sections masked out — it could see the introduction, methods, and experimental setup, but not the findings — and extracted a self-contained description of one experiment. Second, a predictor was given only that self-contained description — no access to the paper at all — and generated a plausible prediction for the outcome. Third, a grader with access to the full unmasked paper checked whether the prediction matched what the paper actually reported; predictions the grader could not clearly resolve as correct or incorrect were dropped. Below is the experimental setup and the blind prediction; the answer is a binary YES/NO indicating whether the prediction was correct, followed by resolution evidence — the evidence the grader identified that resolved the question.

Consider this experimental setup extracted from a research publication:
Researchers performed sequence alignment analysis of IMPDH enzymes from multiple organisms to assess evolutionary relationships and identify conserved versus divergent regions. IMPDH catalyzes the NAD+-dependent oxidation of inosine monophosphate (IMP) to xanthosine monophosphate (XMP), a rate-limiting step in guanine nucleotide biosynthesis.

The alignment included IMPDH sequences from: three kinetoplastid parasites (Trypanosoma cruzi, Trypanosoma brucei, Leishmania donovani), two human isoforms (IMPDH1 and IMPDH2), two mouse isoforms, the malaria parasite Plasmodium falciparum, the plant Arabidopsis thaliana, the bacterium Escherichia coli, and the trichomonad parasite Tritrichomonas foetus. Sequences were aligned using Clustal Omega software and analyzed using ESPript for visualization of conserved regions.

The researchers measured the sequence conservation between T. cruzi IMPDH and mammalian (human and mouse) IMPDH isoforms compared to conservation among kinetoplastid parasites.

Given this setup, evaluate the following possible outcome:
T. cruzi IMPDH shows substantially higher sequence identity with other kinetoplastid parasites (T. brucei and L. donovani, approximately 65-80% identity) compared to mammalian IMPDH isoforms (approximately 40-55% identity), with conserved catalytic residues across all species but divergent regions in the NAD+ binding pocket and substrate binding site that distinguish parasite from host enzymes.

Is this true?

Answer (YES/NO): NO